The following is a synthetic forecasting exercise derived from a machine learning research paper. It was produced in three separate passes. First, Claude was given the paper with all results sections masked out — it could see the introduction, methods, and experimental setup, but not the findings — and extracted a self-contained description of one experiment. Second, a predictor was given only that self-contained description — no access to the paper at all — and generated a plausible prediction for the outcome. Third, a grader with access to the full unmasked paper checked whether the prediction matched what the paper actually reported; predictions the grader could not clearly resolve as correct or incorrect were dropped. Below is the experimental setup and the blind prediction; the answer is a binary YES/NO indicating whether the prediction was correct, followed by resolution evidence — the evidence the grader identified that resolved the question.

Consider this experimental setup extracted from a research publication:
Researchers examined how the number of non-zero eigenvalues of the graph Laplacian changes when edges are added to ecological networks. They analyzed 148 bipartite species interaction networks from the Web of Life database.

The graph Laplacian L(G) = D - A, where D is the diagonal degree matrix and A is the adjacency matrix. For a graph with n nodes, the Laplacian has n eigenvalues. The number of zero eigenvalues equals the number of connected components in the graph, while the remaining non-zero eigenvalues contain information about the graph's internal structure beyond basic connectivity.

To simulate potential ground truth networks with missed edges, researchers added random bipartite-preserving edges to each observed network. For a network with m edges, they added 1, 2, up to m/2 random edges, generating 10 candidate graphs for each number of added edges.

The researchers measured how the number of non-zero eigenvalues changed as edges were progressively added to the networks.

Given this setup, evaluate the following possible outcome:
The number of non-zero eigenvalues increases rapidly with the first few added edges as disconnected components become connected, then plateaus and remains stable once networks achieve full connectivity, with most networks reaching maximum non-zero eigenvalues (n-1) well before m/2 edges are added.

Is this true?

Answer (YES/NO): NO